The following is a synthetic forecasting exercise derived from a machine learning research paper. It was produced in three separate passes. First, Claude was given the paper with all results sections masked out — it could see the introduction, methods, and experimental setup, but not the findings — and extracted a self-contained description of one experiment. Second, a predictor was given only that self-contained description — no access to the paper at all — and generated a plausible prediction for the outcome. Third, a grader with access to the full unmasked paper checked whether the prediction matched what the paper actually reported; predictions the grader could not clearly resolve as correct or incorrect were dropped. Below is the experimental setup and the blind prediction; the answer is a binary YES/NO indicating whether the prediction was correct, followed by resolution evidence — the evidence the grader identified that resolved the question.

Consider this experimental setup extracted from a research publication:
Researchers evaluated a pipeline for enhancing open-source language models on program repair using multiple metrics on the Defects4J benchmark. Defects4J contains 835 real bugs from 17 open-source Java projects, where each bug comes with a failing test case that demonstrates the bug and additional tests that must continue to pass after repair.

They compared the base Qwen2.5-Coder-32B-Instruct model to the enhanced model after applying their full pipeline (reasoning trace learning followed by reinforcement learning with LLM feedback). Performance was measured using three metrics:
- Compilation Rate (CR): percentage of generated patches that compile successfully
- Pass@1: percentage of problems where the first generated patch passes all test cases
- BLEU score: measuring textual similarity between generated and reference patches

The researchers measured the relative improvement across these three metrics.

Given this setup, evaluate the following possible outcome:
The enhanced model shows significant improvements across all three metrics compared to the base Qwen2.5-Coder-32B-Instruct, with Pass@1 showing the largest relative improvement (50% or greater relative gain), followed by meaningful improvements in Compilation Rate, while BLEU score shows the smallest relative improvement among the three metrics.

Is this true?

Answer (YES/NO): NO